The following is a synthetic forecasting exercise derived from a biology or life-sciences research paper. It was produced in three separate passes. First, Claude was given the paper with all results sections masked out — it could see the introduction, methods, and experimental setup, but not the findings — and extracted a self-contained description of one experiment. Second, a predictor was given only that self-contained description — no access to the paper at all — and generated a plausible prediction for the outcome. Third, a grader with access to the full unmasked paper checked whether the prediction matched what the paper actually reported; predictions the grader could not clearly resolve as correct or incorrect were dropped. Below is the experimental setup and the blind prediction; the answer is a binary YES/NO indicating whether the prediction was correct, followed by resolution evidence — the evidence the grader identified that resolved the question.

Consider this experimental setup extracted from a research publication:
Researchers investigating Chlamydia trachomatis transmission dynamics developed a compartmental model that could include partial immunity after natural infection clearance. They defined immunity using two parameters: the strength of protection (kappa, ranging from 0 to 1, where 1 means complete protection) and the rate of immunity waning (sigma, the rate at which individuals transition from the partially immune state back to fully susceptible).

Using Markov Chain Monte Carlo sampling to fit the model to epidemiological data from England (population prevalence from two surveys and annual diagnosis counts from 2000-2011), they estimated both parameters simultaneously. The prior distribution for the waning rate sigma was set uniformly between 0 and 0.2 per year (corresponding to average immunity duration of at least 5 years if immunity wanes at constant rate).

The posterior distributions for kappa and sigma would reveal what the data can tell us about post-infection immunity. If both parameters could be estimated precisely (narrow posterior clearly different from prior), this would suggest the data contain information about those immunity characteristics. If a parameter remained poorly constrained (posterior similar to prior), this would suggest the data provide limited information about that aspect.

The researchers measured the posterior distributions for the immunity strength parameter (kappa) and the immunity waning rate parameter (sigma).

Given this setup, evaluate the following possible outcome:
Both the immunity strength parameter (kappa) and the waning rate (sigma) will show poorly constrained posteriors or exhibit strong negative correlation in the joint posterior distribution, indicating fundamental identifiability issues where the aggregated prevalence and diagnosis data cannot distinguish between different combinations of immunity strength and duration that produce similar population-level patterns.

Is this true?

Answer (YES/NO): NO